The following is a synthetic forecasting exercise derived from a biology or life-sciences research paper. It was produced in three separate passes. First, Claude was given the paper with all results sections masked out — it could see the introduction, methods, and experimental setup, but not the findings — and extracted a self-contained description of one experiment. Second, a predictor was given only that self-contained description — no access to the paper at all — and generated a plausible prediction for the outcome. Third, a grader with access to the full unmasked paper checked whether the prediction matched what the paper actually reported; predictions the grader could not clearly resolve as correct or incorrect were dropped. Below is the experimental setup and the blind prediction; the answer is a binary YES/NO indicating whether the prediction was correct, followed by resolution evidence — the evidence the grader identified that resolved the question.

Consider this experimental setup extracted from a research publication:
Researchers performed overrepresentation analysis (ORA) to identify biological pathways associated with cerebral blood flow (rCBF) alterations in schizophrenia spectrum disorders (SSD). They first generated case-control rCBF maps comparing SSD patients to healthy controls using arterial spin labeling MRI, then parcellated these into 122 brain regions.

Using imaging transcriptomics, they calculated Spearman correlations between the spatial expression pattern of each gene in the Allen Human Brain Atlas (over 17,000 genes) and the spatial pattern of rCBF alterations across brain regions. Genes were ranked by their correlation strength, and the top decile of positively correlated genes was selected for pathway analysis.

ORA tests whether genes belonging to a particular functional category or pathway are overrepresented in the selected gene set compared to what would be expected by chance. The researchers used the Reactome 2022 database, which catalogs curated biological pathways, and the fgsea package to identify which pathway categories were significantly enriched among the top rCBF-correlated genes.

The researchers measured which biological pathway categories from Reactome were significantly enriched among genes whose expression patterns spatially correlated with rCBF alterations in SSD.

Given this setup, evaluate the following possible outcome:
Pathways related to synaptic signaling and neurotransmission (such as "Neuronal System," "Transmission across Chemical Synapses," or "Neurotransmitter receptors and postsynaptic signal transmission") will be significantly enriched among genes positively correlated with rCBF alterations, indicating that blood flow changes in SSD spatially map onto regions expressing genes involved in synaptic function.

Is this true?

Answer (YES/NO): NO